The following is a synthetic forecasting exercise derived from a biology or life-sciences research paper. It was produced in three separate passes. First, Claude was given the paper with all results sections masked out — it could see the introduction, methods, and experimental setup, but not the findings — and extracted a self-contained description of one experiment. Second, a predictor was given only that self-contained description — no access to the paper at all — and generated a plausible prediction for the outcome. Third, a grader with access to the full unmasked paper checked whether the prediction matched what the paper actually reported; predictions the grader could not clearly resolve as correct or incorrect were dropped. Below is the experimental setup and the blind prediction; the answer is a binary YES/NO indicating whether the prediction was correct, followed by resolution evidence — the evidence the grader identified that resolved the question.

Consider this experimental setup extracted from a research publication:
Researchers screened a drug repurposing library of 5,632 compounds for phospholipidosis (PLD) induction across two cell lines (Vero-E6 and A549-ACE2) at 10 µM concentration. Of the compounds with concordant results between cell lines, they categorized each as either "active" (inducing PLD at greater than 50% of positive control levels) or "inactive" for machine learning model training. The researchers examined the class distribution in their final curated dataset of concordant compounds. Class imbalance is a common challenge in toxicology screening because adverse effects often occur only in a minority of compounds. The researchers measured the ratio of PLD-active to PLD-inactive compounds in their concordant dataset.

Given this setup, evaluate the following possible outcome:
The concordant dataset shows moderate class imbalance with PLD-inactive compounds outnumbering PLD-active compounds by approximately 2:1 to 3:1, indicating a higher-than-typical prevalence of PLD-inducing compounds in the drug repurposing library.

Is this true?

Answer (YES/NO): NO